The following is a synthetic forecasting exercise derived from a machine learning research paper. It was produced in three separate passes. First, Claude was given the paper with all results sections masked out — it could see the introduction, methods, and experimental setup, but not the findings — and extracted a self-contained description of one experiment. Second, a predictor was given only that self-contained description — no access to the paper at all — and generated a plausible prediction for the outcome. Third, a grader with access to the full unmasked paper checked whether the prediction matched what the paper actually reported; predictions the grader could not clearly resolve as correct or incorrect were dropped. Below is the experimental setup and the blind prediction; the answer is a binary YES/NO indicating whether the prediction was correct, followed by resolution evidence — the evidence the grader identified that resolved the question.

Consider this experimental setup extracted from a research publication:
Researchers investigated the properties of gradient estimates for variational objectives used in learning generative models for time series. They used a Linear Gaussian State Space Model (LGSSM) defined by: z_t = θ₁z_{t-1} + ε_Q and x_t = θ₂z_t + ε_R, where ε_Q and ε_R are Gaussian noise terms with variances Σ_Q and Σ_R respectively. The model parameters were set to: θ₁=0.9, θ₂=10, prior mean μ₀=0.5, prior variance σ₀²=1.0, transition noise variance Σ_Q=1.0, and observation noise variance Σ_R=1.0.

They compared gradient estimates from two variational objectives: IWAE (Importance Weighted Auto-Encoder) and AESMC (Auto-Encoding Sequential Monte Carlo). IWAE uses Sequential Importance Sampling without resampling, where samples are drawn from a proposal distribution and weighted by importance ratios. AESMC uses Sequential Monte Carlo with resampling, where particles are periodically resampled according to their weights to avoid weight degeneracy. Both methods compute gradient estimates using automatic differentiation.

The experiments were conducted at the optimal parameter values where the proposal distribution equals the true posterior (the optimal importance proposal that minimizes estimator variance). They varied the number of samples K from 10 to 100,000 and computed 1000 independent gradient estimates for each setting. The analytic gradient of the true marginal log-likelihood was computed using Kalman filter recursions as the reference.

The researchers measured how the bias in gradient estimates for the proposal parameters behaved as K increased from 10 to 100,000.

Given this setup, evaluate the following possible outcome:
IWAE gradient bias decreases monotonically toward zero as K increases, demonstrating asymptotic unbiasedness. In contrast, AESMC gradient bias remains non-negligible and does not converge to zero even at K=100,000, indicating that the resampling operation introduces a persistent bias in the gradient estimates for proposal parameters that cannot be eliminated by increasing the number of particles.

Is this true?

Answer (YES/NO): YES